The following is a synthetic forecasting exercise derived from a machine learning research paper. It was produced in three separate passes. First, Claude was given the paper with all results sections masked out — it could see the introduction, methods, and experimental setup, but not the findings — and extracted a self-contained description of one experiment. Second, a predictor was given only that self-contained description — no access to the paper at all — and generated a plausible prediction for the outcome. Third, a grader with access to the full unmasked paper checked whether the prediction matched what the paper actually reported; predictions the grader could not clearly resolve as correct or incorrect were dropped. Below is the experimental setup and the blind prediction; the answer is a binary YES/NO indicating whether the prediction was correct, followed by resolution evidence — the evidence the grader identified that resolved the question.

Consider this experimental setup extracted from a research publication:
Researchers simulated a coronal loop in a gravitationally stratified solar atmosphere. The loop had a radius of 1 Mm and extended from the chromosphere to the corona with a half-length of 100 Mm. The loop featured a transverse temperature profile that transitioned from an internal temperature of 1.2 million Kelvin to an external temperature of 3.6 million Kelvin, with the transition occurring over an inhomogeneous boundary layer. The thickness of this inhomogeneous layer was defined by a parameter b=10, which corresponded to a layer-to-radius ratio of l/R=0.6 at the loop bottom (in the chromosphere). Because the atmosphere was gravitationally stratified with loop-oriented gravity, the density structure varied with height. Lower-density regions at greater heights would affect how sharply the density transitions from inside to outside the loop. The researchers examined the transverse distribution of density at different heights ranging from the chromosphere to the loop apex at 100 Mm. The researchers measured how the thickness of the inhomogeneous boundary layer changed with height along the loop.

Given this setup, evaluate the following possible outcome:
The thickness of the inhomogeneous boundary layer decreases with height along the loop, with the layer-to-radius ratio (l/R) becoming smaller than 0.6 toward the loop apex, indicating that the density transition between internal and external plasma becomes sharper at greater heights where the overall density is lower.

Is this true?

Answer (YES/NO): YES